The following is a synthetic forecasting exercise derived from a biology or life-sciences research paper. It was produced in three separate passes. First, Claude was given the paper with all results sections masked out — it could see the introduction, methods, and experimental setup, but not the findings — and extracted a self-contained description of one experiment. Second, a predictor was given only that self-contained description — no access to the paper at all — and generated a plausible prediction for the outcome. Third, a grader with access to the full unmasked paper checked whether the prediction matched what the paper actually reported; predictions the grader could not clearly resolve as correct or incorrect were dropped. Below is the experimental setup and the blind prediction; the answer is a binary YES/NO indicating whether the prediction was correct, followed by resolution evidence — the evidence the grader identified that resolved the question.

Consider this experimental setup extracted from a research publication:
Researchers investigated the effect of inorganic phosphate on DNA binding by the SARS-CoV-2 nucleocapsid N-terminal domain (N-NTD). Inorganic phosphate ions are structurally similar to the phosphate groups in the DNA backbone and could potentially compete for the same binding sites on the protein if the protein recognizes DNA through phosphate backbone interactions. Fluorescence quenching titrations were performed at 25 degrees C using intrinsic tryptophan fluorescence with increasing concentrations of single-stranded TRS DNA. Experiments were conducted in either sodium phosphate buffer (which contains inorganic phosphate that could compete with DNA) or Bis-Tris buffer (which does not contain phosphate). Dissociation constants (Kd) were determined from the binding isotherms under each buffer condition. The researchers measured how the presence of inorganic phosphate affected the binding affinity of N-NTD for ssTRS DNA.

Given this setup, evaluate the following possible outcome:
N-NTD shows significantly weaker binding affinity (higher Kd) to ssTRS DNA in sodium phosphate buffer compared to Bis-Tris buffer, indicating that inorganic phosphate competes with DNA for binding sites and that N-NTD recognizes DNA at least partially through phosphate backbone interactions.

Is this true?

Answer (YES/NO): YES